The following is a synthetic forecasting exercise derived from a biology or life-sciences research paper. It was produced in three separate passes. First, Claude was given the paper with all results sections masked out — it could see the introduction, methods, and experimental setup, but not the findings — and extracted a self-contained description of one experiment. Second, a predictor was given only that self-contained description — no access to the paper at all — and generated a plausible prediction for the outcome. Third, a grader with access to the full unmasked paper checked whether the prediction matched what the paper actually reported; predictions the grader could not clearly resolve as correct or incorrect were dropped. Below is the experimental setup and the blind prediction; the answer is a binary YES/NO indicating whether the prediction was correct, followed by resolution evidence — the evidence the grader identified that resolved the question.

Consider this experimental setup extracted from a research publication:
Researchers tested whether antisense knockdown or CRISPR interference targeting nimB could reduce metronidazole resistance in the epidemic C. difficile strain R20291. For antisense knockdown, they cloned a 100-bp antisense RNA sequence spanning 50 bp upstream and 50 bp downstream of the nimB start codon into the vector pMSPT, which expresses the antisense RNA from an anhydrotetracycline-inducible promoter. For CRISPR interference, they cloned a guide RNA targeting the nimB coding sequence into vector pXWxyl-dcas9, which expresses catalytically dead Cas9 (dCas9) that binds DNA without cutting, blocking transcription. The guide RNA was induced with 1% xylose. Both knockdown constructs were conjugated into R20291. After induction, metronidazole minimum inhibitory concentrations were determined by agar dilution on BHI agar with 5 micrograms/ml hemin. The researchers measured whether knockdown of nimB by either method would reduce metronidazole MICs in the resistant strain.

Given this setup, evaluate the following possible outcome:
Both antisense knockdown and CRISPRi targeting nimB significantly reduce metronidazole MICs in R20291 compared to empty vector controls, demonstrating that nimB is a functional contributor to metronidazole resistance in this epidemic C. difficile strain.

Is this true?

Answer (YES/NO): YES